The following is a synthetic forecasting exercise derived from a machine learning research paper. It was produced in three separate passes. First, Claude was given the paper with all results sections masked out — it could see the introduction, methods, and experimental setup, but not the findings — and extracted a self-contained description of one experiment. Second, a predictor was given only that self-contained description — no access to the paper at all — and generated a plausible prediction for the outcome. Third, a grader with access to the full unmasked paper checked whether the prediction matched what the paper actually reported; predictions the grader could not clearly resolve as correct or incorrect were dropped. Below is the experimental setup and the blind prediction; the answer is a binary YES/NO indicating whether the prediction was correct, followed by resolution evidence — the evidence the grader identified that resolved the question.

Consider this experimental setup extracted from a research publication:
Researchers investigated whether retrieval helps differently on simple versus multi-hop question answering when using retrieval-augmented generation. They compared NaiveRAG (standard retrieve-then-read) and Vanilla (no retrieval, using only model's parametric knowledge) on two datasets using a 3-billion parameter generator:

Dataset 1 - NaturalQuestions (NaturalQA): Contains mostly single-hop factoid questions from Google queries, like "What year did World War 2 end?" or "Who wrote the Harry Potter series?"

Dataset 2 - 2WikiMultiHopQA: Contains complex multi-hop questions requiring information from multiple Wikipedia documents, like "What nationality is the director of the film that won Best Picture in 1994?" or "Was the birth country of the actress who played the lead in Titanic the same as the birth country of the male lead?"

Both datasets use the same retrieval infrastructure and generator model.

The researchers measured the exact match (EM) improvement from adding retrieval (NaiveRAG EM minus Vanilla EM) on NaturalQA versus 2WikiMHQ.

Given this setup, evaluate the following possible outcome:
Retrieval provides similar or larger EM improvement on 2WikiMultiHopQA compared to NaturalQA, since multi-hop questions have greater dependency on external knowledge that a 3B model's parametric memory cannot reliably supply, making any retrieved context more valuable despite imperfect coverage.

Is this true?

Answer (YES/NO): NO